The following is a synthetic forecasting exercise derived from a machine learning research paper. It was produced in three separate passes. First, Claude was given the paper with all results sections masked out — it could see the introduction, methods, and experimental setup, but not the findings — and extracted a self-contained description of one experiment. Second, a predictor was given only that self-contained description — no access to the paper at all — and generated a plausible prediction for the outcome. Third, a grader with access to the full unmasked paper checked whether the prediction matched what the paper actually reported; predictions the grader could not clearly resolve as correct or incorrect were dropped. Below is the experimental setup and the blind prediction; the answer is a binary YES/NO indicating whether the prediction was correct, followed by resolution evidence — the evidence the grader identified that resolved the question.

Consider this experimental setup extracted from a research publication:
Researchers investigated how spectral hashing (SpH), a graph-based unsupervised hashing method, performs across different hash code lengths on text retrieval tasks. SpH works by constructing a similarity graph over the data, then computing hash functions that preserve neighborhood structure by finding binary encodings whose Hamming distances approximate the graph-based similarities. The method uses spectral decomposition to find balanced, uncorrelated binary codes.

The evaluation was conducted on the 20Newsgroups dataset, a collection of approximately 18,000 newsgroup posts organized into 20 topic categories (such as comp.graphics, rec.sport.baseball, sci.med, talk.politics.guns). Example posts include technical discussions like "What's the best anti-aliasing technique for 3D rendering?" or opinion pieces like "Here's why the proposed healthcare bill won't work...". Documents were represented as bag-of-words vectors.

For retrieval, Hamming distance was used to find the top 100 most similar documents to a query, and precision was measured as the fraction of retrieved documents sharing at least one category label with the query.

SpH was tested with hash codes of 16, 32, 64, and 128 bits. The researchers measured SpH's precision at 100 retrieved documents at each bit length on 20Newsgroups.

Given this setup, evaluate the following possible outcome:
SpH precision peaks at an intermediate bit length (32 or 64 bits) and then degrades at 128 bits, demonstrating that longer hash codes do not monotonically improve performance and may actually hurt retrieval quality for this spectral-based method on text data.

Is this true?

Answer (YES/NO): YES